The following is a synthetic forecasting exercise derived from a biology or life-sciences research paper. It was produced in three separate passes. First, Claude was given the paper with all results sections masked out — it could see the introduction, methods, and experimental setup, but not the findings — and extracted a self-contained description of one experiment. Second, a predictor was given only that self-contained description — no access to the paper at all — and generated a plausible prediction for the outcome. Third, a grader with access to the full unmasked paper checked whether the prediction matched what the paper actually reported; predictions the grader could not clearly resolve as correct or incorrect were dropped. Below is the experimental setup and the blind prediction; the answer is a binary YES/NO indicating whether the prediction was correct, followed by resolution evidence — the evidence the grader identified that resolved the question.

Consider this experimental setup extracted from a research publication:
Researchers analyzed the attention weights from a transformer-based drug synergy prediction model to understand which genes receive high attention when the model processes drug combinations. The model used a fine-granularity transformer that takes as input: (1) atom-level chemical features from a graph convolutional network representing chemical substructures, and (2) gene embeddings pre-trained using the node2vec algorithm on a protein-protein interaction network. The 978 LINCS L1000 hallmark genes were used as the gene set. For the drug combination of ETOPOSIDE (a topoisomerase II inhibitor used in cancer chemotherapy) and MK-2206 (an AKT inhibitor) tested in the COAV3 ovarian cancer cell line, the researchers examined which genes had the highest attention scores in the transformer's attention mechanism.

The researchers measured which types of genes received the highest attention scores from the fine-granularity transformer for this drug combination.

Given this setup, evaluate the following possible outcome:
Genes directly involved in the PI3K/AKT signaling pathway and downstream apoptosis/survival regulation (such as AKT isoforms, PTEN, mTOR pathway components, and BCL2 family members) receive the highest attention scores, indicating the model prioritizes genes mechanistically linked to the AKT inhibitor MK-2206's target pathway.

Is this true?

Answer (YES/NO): NO